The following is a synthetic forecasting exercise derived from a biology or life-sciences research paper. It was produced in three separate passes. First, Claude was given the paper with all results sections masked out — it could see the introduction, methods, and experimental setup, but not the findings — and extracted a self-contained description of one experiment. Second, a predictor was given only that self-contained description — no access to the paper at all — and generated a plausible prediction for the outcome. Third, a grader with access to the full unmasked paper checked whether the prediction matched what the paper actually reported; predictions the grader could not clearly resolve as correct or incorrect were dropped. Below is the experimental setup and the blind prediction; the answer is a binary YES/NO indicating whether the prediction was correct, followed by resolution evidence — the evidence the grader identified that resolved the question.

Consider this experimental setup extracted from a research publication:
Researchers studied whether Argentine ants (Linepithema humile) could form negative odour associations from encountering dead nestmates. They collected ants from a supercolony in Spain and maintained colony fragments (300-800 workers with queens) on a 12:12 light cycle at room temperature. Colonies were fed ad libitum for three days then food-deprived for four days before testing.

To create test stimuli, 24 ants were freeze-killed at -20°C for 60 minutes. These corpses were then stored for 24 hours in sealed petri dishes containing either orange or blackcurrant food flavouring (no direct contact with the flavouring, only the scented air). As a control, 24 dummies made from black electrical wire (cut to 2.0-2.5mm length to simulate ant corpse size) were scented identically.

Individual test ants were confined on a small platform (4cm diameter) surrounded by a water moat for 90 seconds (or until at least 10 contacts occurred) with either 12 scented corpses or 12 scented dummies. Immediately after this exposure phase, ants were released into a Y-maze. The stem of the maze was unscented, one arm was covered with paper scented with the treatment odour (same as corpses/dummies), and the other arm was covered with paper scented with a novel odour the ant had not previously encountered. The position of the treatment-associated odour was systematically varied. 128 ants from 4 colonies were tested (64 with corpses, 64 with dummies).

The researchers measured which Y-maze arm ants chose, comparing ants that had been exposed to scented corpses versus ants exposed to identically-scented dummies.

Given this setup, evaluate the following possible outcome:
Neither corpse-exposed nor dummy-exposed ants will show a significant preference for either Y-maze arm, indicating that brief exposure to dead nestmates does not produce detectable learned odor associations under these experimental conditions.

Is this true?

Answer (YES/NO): NO